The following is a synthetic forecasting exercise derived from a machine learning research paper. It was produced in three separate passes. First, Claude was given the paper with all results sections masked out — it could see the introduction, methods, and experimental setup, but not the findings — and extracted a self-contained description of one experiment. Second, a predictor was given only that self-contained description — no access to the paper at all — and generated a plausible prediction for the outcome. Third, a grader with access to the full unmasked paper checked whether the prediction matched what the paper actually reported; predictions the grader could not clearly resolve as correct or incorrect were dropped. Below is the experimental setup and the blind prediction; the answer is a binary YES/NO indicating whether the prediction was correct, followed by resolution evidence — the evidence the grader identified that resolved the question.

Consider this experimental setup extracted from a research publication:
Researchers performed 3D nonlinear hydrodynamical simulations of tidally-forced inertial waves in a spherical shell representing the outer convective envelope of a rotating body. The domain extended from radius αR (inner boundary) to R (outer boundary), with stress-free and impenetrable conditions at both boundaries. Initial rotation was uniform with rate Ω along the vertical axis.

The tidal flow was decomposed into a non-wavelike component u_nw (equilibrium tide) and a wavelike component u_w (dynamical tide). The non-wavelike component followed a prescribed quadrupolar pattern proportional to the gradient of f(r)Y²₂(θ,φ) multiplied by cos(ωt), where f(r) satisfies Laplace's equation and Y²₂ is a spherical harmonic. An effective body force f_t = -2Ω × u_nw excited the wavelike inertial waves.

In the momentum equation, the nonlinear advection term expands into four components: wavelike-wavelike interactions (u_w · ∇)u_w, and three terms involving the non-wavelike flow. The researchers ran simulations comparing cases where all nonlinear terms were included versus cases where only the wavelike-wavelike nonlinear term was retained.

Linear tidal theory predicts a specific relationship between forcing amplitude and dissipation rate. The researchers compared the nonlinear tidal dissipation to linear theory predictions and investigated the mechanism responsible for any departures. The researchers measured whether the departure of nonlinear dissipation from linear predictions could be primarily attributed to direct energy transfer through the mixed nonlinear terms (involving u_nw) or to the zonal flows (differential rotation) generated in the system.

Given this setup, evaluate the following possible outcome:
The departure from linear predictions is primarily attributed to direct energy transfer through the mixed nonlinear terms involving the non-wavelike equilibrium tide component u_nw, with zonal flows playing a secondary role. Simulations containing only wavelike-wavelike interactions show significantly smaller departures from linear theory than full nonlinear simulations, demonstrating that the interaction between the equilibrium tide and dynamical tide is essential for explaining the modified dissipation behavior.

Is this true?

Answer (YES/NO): NO